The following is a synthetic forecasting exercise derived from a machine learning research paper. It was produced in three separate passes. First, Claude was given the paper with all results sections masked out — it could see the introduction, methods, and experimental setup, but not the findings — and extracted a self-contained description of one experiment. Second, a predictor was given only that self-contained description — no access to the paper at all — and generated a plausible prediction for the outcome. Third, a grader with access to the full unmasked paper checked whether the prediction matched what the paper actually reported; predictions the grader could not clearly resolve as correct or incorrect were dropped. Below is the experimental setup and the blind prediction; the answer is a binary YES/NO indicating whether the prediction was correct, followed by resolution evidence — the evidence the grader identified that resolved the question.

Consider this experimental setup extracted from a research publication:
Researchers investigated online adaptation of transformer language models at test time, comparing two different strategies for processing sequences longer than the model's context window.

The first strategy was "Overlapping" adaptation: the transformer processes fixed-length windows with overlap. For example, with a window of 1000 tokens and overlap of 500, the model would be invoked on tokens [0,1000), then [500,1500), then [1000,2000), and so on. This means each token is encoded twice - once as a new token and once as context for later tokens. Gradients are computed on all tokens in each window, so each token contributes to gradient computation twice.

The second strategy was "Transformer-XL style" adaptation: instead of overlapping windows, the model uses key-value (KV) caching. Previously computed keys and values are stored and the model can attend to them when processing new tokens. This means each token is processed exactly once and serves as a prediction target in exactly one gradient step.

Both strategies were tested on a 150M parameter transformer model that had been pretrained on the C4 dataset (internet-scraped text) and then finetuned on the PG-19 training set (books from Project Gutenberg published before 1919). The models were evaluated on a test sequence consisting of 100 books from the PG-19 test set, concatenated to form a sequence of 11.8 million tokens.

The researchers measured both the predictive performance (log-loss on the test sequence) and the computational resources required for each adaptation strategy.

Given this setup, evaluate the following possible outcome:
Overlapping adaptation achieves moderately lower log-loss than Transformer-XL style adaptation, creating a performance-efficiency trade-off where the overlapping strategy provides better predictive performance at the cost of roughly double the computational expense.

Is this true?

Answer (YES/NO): NO